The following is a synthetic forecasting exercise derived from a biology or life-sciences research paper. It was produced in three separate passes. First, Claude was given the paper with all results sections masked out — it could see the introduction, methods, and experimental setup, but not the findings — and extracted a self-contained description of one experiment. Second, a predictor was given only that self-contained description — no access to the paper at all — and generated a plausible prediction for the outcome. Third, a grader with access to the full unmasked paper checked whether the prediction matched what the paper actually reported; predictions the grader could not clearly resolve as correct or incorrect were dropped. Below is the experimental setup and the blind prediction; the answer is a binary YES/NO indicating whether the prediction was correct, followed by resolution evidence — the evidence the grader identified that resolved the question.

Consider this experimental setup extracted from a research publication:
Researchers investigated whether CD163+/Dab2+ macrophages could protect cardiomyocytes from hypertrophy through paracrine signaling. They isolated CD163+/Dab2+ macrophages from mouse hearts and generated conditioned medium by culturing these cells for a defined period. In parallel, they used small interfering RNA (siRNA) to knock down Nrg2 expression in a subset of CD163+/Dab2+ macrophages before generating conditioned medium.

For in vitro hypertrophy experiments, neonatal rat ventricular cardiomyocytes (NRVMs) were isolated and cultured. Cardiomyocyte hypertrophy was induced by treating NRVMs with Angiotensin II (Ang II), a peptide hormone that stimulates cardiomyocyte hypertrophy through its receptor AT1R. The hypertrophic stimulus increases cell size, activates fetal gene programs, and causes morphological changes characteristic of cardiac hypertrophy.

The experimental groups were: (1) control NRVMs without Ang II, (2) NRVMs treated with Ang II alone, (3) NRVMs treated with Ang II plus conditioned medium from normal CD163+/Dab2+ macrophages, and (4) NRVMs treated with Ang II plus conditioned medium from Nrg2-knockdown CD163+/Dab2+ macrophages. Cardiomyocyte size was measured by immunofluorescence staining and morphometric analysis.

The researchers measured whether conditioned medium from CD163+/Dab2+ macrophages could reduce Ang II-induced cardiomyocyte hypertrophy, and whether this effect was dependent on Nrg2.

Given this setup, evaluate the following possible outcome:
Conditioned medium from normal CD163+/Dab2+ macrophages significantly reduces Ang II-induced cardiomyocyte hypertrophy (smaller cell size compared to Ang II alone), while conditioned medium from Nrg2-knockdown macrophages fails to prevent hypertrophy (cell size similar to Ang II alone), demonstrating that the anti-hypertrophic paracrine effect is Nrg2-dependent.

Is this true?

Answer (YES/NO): YES